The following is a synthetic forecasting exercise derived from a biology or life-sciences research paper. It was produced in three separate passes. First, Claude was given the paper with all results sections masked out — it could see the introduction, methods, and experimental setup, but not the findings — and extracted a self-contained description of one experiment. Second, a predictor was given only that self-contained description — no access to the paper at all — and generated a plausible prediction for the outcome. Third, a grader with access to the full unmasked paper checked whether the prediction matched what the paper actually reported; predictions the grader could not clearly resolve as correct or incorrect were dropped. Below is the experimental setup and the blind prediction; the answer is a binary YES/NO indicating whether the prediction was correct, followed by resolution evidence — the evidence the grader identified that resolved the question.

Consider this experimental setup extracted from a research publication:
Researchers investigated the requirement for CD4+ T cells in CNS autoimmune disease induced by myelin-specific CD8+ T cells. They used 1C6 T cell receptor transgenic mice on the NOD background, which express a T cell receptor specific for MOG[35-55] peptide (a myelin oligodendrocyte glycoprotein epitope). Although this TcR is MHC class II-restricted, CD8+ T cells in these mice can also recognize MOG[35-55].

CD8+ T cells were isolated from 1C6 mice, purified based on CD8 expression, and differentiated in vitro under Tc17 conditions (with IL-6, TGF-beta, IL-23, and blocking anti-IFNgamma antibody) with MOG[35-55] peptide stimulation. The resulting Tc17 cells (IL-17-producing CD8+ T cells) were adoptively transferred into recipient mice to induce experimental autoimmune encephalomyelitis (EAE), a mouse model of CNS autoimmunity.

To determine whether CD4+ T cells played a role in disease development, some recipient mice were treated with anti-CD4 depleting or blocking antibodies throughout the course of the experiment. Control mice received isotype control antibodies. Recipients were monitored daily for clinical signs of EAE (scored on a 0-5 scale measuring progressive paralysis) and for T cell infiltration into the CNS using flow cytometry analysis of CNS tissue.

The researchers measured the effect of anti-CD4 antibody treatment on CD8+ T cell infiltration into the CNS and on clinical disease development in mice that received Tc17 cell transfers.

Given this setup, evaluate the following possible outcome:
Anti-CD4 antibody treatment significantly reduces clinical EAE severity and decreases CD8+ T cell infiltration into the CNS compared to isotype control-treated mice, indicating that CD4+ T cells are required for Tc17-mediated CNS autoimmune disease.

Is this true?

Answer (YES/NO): YES